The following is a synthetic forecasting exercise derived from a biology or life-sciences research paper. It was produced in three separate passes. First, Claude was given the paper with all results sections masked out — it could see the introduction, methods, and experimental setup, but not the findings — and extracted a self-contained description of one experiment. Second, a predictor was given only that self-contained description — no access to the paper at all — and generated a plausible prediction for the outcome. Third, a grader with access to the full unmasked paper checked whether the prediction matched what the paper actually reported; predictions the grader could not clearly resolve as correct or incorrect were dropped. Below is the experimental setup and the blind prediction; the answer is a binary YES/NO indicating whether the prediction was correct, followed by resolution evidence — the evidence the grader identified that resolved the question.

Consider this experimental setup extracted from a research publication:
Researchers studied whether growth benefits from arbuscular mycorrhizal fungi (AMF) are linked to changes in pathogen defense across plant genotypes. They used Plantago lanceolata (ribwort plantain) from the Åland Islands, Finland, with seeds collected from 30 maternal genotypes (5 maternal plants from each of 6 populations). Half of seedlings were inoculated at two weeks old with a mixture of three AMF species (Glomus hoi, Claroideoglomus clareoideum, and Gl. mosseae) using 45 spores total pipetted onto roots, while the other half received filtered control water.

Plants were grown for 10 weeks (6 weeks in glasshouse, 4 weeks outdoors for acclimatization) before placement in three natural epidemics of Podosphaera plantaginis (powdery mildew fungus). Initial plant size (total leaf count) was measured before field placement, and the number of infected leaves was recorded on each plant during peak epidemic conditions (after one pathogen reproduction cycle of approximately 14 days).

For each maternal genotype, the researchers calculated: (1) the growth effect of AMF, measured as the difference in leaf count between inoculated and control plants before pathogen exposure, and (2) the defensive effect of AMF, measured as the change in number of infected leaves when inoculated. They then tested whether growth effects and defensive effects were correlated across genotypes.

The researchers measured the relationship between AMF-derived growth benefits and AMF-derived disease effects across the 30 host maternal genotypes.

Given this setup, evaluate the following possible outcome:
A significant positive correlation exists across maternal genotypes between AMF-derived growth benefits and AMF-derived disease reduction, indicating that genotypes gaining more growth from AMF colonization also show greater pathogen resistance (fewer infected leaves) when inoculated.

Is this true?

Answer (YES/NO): NO